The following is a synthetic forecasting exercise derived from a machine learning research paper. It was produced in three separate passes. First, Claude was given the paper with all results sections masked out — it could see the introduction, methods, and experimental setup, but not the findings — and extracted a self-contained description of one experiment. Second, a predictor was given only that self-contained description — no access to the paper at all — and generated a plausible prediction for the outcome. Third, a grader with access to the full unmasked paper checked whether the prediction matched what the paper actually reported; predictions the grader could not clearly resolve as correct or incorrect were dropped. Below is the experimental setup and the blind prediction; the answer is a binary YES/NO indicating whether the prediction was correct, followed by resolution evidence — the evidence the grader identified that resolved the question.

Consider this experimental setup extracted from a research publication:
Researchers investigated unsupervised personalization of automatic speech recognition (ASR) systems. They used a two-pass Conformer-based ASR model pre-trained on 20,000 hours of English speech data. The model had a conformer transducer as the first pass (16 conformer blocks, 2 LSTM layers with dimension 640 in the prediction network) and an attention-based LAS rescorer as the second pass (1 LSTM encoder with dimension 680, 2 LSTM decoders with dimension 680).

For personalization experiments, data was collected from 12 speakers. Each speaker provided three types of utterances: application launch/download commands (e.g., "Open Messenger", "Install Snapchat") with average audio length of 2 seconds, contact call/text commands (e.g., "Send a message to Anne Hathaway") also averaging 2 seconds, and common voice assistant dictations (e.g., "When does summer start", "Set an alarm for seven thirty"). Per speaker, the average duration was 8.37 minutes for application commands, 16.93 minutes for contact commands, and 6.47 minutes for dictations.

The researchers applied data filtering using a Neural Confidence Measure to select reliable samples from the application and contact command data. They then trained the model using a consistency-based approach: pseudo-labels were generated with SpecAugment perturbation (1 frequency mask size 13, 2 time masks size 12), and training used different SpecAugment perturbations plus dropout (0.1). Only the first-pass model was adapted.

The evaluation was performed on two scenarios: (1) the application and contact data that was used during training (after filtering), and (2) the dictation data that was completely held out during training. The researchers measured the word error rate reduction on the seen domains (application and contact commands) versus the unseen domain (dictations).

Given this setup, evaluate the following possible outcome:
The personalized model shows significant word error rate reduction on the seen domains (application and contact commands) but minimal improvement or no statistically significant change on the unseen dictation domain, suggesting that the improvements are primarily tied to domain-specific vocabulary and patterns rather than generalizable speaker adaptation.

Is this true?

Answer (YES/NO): NO